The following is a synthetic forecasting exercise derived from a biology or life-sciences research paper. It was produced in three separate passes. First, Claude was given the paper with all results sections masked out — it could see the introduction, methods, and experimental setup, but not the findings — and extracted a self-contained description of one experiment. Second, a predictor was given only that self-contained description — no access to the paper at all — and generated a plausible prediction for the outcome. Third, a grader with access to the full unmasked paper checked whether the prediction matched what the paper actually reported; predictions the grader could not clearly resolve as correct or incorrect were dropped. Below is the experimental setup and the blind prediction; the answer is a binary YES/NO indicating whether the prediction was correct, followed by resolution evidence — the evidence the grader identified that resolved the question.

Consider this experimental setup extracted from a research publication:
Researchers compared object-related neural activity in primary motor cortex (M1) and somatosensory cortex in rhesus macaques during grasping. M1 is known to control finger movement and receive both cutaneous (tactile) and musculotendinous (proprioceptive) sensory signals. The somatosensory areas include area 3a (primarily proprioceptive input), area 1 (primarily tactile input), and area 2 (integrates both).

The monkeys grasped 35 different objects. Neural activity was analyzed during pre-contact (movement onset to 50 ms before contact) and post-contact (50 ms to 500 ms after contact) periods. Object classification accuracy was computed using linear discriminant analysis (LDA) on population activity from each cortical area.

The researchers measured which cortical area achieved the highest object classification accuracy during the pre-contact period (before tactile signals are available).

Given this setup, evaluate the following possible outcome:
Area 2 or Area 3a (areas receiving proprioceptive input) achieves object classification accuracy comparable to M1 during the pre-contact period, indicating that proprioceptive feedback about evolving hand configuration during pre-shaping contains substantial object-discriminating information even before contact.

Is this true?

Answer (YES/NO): NO